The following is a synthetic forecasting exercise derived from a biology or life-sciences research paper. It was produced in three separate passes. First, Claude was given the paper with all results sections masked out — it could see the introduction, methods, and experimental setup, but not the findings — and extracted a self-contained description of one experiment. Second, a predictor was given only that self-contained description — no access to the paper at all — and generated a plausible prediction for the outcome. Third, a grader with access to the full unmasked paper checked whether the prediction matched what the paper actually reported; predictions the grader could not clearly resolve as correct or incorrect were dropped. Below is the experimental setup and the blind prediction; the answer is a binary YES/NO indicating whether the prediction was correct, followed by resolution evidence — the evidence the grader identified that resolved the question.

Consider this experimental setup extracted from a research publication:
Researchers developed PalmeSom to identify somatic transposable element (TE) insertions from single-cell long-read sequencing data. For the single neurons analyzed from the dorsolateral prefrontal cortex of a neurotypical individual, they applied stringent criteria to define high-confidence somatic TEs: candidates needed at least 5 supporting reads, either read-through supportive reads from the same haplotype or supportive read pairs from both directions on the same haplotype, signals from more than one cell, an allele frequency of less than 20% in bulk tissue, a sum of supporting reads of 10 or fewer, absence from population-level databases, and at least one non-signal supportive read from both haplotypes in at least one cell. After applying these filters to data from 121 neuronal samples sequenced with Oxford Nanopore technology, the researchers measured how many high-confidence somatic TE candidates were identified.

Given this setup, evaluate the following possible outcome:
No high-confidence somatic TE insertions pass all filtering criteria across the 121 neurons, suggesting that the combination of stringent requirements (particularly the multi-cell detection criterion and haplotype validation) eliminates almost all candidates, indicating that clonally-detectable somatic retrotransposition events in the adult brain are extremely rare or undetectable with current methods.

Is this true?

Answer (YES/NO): NO